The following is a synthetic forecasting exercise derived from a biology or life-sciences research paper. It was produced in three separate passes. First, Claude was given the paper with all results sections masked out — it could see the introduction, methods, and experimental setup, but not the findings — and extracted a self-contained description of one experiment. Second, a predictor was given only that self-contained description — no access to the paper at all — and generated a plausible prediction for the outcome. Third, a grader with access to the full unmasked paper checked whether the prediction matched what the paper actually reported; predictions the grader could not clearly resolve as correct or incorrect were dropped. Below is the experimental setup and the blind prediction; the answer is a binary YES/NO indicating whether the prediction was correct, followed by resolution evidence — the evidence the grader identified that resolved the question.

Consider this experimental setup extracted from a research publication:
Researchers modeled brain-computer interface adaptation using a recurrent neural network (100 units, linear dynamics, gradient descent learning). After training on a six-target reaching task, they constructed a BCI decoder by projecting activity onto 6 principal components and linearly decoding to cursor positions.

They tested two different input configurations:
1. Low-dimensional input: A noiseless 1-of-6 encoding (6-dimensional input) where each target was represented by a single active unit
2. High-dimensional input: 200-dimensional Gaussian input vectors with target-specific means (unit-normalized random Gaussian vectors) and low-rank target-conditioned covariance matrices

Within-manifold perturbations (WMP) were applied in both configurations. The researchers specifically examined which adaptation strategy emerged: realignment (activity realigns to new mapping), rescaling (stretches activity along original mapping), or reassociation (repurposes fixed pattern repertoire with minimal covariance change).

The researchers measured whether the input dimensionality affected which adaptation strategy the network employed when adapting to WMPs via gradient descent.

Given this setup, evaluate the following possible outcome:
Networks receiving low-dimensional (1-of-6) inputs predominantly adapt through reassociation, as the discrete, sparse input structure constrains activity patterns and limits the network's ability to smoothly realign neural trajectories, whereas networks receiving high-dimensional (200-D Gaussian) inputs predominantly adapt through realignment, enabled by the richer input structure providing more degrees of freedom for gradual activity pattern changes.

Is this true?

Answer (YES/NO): NO